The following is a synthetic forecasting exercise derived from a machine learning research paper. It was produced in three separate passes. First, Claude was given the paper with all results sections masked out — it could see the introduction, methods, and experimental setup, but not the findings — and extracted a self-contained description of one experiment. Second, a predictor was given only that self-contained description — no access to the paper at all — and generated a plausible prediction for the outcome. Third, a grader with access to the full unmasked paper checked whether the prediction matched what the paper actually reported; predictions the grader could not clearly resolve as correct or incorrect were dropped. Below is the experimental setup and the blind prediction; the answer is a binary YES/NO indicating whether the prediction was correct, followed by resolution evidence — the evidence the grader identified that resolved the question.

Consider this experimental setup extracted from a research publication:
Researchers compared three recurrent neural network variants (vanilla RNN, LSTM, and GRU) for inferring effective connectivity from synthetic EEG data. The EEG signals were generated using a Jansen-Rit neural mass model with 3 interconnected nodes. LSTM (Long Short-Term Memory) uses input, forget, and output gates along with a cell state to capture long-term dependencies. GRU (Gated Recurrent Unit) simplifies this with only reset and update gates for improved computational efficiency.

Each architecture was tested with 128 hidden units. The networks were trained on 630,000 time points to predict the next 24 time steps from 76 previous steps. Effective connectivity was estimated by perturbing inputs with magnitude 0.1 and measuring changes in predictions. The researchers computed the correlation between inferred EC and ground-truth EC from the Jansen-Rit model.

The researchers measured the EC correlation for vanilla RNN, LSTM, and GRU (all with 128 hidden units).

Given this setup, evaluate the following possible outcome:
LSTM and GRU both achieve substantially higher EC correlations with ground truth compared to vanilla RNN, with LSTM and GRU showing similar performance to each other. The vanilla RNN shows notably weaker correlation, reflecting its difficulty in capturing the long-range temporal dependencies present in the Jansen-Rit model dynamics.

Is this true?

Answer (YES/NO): NO